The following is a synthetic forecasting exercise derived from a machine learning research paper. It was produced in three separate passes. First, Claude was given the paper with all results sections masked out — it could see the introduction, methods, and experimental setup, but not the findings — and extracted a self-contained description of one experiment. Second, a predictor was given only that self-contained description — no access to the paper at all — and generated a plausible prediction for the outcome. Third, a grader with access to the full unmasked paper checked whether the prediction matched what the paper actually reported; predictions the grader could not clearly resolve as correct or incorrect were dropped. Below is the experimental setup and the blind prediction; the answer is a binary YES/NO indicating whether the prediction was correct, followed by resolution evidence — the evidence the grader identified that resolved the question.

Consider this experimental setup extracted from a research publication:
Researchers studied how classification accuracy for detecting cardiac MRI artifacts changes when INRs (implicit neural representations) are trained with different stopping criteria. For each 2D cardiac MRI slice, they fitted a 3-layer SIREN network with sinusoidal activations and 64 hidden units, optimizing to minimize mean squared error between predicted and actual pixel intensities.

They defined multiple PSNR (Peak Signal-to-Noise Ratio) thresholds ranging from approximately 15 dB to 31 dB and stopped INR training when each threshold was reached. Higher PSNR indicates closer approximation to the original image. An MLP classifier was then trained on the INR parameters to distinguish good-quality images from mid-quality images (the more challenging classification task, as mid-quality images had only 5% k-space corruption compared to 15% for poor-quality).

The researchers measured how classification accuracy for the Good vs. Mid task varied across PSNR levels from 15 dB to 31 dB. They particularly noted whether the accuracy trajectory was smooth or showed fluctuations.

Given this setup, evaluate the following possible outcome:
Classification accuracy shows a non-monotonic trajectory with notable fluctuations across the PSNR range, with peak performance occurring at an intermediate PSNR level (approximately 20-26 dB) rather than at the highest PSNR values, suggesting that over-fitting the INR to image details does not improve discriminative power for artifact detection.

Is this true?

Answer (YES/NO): NO